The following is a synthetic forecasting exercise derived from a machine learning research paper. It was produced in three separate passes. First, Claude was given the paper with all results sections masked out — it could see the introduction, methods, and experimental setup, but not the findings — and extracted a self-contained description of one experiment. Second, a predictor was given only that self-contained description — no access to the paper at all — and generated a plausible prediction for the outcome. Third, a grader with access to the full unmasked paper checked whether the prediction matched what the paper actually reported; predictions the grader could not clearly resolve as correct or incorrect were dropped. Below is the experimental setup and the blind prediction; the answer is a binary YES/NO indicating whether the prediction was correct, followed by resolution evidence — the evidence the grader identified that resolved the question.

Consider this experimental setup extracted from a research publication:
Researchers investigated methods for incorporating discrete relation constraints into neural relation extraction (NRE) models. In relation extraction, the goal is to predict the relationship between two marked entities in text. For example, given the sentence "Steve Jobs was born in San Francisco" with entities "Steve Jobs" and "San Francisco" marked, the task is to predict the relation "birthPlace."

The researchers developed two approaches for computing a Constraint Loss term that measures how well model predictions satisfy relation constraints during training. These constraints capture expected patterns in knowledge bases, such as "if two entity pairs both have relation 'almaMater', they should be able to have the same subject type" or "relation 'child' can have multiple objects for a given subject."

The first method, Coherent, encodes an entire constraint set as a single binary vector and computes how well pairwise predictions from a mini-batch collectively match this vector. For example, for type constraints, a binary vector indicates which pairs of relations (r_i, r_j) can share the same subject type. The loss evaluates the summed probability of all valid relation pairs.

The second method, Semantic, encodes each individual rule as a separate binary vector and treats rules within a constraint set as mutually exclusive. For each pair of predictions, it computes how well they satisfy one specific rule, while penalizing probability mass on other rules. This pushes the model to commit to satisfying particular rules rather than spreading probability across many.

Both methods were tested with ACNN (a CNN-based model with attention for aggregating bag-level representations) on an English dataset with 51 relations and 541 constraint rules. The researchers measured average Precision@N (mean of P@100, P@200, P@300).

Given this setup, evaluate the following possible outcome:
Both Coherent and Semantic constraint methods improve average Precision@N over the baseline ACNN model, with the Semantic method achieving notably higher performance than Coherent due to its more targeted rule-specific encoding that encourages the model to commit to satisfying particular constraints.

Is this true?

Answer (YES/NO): YES